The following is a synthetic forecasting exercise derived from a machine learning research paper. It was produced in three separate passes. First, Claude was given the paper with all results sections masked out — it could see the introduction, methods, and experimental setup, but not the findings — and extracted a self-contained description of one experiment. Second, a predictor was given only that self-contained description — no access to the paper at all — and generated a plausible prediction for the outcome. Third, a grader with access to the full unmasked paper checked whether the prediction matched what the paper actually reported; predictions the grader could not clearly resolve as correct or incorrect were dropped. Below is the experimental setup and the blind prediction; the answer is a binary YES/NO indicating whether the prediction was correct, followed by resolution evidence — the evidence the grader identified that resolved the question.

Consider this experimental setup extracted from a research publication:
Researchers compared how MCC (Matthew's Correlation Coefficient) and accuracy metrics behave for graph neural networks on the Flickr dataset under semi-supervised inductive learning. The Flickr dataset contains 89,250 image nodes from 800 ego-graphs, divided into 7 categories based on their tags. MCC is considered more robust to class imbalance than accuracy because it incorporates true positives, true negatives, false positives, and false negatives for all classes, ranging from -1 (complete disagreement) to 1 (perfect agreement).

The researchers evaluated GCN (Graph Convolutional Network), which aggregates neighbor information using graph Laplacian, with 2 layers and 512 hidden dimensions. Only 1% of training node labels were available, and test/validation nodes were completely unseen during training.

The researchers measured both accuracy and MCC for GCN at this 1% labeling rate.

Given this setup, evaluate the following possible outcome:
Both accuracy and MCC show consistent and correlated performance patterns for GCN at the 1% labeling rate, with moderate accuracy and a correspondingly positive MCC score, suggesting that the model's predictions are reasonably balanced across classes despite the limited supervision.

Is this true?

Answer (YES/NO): NO